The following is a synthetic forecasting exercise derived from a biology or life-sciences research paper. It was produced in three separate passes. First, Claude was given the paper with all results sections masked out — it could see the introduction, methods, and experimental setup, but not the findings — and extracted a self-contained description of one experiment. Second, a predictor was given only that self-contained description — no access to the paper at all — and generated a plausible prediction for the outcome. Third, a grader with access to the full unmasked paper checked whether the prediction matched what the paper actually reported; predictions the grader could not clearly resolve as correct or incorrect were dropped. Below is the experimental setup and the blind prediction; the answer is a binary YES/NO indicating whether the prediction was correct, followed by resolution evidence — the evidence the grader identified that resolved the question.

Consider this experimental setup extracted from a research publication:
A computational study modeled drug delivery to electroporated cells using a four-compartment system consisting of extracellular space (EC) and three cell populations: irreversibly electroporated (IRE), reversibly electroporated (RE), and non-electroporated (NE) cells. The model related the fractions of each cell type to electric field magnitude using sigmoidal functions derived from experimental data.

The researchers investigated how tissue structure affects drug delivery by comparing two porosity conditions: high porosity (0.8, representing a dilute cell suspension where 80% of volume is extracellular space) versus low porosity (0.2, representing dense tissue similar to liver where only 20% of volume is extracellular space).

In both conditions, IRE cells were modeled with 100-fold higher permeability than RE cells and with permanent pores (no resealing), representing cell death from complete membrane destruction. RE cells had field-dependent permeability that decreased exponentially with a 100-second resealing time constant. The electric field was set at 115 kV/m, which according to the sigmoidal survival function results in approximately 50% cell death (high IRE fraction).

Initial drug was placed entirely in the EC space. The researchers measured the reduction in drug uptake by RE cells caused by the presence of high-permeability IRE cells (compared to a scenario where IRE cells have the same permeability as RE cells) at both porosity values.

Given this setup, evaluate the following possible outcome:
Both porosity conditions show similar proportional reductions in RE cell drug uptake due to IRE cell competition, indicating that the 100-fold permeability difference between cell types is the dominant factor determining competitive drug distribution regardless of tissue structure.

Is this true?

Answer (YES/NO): NO